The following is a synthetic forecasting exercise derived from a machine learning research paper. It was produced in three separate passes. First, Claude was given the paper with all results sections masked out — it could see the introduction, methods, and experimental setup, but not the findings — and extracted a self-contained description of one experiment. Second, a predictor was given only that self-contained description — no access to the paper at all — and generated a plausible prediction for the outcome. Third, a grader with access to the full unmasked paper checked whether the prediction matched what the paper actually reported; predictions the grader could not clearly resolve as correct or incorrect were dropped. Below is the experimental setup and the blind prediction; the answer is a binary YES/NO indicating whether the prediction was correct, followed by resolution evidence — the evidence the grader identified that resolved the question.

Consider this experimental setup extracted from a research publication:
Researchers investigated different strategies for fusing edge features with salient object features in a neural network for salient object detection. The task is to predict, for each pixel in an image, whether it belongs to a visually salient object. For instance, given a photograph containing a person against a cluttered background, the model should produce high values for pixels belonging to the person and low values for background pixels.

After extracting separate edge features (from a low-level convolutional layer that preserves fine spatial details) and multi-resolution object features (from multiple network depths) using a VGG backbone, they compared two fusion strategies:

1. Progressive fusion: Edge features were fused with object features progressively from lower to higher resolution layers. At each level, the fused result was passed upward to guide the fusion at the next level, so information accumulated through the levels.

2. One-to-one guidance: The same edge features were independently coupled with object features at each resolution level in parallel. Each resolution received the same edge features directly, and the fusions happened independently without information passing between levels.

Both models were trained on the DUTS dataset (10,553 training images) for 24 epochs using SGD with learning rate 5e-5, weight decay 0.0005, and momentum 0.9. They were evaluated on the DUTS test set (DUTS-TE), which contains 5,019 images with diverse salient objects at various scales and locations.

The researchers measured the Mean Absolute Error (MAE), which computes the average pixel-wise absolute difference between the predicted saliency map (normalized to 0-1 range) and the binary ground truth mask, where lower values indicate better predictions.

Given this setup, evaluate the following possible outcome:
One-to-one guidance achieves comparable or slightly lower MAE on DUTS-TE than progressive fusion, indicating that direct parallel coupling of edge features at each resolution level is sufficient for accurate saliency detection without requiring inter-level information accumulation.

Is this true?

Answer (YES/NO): YES